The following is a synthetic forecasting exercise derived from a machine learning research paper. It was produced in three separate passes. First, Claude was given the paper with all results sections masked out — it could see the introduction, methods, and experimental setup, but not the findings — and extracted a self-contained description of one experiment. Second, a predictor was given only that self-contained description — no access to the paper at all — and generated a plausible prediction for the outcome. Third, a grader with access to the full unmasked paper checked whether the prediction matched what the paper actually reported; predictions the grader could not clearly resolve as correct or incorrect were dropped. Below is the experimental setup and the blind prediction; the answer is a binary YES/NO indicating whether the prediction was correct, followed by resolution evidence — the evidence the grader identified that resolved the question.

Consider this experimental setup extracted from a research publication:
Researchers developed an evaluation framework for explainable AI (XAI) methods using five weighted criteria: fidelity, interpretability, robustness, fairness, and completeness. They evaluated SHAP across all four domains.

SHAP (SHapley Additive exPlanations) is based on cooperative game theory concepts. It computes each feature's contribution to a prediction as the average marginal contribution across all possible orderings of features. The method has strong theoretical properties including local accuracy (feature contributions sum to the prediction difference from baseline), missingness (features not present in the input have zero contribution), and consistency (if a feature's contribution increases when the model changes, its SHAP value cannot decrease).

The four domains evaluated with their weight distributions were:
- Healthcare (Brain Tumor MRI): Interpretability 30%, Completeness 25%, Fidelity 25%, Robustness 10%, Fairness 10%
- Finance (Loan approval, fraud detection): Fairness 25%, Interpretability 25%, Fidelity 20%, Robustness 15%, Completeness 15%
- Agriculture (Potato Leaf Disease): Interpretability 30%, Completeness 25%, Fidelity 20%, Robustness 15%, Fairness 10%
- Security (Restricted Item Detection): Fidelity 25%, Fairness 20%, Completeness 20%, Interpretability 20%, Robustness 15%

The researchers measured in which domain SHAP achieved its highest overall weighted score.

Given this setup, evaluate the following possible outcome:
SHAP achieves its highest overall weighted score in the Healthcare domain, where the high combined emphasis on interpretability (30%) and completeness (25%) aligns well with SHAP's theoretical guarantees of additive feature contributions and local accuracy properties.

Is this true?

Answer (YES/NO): NO